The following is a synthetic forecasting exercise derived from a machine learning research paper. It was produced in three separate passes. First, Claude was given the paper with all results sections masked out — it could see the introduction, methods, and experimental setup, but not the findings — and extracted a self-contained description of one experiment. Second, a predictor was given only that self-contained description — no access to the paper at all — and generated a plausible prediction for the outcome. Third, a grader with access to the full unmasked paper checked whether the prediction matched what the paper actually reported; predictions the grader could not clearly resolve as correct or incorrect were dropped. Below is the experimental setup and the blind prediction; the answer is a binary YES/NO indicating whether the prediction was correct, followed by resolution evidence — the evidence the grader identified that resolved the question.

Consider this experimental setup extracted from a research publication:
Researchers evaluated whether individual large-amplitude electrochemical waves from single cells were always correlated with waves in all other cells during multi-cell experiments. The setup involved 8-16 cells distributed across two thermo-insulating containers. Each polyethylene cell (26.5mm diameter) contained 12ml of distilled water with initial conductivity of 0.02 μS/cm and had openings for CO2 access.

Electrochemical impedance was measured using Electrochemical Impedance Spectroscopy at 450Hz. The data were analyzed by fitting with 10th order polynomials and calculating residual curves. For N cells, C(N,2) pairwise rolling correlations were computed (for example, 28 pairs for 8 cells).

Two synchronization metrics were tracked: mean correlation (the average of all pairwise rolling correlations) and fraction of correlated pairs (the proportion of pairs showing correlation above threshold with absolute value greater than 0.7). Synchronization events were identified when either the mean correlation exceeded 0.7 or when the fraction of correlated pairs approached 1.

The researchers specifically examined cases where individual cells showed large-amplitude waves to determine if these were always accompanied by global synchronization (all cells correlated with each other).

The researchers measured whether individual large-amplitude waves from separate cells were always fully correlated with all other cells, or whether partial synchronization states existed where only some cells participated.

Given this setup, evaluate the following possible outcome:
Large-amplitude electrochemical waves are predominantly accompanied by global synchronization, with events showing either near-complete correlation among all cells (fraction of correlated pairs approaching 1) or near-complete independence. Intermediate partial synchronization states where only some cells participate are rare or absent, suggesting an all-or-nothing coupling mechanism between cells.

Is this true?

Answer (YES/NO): NO